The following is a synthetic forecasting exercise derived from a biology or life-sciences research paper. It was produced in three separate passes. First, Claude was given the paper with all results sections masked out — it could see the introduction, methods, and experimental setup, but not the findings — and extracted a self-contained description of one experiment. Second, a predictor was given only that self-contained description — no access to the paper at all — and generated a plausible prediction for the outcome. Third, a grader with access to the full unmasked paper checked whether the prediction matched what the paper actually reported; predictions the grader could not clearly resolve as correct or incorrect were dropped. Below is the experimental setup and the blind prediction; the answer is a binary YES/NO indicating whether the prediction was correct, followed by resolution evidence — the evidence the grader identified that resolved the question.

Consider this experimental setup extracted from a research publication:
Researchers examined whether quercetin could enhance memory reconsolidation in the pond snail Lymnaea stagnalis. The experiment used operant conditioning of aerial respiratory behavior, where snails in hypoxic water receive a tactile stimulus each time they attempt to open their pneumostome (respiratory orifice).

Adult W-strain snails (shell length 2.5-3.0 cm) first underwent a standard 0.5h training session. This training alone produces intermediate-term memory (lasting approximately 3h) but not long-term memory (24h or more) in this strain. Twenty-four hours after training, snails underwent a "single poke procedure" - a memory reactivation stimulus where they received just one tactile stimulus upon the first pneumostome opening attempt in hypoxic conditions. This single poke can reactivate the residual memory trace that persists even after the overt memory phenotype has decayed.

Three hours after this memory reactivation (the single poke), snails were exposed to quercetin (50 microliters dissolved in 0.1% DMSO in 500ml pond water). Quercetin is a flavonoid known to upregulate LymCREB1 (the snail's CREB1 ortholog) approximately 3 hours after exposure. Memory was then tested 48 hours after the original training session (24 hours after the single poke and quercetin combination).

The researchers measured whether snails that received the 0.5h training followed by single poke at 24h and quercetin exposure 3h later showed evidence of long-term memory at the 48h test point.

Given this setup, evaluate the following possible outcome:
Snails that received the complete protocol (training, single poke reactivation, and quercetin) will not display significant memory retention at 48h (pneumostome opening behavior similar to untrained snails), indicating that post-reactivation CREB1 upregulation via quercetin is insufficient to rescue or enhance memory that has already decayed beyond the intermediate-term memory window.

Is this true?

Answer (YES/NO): NO